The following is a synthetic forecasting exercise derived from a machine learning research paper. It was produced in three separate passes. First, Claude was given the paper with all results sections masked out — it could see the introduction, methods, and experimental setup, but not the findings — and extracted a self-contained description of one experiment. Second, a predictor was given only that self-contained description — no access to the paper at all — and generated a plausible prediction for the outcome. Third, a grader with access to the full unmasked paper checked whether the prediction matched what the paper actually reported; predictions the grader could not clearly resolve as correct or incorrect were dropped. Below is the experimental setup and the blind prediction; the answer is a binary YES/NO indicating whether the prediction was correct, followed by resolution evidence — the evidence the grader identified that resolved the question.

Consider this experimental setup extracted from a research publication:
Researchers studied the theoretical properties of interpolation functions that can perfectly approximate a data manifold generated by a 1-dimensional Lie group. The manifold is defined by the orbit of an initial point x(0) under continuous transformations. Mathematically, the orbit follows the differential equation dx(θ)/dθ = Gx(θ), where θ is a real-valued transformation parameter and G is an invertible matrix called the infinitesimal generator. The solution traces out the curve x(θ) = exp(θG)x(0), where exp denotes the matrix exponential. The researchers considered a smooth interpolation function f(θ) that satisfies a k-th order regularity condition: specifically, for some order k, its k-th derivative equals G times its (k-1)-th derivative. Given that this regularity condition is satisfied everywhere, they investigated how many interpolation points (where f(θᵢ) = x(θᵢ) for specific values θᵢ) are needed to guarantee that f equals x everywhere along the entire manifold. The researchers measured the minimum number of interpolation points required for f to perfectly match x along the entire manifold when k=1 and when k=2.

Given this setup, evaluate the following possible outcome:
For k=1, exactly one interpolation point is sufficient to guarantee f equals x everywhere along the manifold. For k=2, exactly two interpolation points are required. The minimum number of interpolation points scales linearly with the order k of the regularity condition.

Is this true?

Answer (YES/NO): YES